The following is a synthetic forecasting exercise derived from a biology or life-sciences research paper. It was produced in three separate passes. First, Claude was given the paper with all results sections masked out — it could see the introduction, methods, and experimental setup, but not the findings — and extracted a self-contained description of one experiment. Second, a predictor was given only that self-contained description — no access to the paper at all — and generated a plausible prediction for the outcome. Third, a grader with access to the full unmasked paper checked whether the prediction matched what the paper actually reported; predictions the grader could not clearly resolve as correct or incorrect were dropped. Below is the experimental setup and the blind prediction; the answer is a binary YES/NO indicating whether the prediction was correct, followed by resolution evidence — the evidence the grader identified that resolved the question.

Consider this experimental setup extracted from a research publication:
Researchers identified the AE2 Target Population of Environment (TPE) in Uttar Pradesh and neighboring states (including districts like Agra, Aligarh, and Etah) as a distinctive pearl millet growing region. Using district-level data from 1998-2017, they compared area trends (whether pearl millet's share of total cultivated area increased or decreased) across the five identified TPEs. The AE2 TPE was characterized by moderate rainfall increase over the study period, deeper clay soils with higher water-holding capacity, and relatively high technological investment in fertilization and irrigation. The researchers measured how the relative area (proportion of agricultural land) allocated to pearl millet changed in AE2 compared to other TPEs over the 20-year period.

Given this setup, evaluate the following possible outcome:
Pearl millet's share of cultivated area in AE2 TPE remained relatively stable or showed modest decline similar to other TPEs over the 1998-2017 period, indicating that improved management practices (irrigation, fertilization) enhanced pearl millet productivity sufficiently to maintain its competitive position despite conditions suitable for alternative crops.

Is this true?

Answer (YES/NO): NO